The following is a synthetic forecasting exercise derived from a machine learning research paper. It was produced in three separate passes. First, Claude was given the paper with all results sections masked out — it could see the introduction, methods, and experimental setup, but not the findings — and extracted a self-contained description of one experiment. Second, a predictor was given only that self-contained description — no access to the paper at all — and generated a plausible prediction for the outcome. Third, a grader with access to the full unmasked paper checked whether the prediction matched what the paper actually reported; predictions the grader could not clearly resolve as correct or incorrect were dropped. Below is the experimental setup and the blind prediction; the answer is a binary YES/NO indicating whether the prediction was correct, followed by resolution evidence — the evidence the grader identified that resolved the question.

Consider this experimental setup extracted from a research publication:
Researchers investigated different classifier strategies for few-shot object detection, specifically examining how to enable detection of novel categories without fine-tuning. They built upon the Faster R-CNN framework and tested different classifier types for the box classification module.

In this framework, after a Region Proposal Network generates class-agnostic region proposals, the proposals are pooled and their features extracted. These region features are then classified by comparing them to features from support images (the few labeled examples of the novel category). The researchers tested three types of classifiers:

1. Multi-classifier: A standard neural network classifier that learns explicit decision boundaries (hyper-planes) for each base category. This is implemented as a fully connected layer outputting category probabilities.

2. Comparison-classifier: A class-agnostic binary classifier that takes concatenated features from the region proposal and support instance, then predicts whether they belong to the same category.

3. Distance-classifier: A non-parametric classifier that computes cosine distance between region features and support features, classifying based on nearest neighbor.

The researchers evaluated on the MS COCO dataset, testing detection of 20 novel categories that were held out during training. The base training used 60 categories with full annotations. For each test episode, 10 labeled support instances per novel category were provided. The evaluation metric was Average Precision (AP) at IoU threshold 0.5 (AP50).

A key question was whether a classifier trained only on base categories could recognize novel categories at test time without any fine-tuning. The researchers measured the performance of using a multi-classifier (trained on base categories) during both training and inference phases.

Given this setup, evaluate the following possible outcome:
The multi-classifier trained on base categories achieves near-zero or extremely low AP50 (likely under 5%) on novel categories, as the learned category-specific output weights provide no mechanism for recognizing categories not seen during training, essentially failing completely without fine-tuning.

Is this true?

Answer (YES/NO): NO